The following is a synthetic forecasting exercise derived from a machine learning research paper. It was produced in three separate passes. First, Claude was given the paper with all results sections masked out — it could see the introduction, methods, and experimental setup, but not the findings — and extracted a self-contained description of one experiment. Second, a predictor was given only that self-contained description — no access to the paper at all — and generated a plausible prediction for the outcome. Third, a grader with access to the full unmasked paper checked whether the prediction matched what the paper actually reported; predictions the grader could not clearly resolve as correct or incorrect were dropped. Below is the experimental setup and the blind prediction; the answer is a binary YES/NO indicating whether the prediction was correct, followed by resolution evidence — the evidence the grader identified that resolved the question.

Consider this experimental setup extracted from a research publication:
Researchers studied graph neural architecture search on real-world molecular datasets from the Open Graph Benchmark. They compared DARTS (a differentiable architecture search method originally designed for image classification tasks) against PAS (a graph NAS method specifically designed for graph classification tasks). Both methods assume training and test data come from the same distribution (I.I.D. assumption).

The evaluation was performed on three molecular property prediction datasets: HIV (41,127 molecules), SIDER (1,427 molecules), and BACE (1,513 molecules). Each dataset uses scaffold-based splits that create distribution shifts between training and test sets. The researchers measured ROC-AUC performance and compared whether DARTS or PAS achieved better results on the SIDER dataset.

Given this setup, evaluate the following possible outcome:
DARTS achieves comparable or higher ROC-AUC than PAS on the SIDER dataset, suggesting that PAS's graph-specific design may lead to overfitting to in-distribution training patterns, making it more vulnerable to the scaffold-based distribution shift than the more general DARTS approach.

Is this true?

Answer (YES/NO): YES